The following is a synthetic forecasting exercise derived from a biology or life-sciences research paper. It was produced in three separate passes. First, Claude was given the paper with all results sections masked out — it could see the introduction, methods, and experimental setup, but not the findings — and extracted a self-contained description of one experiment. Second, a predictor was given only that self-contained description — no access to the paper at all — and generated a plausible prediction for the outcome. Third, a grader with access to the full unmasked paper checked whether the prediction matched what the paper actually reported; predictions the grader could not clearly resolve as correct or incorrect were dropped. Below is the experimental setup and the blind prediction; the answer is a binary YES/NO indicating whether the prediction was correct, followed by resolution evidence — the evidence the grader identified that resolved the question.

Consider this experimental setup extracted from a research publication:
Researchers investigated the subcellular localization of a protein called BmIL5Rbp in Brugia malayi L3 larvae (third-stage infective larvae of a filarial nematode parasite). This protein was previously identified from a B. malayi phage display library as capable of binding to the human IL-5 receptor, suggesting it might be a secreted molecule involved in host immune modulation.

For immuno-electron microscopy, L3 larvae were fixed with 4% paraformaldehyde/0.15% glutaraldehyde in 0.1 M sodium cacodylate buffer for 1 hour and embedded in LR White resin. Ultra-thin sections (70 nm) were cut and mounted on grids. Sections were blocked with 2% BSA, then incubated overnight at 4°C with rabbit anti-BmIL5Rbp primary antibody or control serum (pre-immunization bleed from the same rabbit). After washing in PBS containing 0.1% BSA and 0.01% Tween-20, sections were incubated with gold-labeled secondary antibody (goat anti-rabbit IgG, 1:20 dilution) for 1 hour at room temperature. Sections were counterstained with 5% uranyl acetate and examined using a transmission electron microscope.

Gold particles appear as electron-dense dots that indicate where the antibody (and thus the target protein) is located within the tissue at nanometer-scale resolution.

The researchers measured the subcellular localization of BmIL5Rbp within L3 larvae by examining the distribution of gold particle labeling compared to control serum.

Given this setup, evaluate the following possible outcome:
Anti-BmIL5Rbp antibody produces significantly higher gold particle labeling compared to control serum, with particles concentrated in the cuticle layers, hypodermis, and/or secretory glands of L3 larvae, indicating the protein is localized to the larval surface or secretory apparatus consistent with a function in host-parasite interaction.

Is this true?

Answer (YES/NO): YES